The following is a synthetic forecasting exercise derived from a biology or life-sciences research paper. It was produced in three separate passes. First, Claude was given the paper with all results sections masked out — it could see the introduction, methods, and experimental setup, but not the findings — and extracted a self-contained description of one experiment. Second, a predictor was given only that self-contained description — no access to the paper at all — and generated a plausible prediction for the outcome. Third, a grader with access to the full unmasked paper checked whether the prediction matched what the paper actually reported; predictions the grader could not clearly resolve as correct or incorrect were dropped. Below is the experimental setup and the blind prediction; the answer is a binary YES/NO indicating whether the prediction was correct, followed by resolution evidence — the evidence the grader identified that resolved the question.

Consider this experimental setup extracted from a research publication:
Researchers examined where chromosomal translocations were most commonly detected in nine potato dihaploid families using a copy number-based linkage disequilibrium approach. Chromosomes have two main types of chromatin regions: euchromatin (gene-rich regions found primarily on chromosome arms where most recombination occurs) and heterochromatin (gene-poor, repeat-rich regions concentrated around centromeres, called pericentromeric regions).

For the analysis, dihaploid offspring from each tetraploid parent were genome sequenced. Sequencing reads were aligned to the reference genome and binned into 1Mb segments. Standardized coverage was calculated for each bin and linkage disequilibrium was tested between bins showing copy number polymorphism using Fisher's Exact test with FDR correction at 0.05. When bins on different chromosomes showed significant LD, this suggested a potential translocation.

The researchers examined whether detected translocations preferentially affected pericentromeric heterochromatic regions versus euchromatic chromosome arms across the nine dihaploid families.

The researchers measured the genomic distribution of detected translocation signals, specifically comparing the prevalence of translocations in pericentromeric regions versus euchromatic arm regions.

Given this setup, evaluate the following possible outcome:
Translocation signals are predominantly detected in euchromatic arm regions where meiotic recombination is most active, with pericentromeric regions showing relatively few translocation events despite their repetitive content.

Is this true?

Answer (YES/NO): NO